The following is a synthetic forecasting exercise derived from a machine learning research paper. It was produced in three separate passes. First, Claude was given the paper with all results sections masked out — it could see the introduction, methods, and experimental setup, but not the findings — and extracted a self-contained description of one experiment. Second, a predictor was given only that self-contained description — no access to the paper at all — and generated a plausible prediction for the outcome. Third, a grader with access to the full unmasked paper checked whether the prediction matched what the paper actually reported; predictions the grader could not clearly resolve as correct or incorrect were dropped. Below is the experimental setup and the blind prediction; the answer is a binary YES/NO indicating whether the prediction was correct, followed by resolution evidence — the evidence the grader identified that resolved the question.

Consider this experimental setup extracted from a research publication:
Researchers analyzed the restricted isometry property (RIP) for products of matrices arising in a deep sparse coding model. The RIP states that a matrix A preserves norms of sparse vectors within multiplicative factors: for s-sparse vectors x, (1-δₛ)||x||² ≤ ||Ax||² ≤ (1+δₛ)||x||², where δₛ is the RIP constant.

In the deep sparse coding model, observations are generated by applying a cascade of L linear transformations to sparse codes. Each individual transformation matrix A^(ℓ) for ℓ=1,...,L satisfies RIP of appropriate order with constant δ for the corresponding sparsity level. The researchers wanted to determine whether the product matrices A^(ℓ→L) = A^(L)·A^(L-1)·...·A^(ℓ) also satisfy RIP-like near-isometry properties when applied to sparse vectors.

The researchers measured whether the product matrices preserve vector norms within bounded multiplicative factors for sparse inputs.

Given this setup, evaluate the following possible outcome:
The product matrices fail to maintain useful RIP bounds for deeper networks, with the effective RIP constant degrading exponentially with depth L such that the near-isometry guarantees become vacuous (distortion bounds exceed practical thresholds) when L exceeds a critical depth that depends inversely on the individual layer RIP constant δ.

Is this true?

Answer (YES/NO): NO